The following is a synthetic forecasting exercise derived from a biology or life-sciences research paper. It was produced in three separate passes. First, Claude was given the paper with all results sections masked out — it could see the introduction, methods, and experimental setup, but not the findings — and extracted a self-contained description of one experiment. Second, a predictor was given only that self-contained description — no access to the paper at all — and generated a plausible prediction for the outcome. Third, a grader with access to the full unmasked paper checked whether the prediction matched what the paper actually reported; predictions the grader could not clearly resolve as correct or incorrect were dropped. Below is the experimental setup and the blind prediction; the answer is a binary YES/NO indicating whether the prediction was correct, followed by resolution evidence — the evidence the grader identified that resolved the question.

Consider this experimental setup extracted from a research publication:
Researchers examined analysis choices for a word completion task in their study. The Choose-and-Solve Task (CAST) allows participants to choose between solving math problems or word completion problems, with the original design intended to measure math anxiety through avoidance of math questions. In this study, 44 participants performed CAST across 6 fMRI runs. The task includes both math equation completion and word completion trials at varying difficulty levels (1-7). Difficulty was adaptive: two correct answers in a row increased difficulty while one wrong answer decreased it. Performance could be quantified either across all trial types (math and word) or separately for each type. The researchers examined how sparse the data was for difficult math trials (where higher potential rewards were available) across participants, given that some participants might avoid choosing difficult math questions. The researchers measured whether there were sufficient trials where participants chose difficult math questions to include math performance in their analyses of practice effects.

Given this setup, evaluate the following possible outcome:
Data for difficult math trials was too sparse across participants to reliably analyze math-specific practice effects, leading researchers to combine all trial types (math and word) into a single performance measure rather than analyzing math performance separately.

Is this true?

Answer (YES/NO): NO